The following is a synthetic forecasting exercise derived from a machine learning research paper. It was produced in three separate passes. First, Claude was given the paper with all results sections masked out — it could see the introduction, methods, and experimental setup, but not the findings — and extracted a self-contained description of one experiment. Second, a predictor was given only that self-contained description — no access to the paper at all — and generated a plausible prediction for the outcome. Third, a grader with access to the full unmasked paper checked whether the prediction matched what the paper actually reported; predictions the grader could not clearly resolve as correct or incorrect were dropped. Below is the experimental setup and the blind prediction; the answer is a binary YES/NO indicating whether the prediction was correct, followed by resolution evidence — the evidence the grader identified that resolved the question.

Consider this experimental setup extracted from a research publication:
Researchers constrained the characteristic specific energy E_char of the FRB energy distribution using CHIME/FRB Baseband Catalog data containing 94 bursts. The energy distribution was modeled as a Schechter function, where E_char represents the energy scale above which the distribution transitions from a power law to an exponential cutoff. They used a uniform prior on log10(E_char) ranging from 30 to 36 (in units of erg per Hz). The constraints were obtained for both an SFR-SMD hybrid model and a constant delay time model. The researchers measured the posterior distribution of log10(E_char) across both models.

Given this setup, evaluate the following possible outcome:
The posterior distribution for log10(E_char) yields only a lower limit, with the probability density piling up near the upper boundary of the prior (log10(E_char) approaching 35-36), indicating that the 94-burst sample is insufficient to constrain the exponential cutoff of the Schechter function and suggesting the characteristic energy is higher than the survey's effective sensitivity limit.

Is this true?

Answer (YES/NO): NO